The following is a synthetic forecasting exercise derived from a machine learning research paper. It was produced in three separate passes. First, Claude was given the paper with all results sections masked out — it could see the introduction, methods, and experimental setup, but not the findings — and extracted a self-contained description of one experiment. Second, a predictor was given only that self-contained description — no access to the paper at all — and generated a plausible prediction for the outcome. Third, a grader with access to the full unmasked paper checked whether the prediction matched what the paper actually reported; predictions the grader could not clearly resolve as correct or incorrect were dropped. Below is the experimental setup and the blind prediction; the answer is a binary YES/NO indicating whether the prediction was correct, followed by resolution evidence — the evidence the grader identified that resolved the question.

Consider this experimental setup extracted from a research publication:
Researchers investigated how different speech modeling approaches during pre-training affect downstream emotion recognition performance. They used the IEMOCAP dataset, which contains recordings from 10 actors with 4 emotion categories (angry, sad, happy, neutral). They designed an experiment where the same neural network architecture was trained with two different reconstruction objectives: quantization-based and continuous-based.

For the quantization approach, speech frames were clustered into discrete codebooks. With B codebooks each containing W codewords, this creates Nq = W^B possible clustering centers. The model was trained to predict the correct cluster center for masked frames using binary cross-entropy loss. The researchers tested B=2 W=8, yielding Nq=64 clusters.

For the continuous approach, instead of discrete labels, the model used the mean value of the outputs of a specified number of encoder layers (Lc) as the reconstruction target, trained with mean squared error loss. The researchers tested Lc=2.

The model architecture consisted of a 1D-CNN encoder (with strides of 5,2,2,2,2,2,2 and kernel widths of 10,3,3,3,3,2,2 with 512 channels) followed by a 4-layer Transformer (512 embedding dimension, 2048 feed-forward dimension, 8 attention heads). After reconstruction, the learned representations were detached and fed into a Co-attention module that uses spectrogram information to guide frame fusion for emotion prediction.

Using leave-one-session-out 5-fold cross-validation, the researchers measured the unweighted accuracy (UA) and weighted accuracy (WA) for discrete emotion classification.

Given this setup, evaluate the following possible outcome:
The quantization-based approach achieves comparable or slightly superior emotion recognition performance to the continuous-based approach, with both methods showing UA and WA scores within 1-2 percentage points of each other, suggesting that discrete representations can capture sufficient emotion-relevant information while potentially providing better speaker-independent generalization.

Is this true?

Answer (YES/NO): NO